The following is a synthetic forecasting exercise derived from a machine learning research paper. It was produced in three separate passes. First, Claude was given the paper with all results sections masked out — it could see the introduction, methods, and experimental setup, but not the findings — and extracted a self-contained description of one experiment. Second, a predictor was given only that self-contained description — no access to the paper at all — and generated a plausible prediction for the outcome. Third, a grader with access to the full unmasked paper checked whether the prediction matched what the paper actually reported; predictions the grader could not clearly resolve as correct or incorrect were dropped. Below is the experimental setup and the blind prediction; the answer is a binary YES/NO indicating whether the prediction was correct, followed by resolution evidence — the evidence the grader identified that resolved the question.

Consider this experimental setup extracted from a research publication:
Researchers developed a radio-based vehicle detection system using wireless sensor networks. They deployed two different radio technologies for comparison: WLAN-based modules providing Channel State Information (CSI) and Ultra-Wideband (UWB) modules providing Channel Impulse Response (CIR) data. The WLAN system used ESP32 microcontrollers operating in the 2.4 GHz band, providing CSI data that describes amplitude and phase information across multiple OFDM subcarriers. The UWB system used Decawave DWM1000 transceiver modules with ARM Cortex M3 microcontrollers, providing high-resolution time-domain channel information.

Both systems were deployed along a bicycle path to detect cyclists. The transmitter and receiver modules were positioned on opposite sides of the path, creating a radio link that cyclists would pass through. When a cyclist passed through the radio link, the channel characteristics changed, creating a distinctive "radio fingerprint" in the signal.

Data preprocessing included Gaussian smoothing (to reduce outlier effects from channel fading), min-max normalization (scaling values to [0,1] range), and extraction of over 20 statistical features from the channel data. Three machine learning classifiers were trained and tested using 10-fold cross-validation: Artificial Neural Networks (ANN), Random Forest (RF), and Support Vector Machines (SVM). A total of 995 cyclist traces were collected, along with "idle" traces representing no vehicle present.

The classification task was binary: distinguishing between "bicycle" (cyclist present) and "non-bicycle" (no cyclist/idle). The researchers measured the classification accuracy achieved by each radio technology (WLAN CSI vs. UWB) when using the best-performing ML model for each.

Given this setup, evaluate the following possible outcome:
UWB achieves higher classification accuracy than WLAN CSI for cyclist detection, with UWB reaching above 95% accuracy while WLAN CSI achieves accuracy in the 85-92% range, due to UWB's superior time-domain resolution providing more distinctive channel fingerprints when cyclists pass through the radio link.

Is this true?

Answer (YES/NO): NO